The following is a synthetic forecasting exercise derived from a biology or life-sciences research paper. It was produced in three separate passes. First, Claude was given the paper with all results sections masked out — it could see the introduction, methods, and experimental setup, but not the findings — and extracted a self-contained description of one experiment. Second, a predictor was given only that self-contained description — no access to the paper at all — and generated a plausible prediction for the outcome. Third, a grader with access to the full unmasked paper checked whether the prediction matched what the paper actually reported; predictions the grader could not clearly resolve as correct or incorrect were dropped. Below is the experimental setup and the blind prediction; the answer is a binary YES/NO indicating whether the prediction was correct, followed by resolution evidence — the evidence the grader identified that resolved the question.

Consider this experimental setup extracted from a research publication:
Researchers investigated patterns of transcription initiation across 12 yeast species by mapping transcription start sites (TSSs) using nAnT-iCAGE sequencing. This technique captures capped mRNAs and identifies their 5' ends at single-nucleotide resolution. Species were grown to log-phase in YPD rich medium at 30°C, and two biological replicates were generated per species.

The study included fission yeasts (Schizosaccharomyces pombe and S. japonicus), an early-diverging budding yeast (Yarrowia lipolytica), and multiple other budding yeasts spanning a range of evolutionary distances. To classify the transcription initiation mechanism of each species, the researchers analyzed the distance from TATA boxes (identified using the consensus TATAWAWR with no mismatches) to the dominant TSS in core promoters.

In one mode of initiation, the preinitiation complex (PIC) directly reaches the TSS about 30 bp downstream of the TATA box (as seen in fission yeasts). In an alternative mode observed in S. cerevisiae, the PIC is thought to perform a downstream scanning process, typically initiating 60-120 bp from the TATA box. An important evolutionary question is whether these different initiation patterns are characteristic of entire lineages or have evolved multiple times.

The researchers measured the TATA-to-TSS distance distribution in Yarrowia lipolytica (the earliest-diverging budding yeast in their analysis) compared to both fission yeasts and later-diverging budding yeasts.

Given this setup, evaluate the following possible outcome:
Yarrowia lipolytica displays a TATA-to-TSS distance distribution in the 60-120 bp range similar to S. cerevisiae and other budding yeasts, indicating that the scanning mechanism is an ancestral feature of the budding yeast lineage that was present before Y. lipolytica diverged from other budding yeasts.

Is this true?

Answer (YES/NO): NO